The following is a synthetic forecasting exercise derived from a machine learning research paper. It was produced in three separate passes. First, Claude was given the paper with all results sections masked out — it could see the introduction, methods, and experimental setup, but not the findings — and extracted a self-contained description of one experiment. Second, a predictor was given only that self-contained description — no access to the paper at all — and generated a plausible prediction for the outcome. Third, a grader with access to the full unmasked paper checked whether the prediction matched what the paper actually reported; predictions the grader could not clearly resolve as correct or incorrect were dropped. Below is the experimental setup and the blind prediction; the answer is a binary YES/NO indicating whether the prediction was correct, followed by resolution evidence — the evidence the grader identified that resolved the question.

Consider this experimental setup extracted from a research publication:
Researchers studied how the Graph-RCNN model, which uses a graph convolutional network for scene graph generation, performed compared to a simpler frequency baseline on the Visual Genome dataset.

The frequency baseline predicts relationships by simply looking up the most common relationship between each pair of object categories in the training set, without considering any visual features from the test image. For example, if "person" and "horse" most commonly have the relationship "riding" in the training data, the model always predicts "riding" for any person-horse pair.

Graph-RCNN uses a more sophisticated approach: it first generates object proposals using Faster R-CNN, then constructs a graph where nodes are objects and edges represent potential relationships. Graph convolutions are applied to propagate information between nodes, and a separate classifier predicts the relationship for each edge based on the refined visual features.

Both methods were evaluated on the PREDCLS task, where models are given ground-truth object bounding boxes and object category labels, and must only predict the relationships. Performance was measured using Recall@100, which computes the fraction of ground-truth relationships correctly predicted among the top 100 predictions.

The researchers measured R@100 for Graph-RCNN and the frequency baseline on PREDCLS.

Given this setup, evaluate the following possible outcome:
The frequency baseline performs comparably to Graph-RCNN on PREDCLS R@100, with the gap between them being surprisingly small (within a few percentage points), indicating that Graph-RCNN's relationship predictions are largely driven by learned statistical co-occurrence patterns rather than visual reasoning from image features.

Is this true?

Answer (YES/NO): YES